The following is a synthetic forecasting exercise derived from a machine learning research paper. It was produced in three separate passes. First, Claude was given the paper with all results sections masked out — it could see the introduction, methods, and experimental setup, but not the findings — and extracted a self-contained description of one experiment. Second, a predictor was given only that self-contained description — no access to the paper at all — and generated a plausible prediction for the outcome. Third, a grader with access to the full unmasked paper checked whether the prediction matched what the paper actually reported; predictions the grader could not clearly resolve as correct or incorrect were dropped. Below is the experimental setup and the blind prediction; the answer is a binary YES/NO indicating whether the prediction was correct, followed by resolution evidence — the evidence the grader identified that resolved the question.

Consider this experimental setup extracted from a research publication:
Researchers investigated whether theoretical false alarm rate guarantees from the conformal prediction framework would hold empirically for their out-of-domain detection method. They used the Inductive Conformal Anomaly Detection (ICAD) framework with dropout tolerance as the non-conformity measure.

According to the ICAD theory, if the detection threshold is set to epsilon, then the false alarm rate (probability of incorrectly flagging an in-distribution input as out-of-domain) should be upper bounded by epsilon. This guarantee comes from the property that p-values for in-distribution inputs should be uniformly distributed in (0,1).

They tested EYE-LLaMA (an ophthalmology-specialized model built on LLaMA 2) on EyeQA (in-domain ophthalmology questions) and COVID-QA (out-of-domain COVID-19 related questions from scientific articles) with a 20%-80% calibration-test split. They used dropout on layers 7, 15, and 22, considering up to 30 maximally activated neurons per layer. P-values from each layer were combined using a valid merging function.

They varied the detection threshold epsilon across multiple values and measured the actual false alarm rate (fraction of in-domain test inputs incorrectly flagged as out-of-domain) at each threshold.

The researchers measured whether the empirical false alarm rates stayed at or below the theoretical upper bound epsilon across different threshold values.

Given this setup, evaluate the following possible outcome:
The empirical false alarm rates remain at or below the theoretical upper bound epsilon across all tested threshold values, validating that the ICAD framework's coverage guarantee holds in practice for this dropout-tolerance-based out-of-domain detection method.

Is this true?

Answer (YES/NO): YES